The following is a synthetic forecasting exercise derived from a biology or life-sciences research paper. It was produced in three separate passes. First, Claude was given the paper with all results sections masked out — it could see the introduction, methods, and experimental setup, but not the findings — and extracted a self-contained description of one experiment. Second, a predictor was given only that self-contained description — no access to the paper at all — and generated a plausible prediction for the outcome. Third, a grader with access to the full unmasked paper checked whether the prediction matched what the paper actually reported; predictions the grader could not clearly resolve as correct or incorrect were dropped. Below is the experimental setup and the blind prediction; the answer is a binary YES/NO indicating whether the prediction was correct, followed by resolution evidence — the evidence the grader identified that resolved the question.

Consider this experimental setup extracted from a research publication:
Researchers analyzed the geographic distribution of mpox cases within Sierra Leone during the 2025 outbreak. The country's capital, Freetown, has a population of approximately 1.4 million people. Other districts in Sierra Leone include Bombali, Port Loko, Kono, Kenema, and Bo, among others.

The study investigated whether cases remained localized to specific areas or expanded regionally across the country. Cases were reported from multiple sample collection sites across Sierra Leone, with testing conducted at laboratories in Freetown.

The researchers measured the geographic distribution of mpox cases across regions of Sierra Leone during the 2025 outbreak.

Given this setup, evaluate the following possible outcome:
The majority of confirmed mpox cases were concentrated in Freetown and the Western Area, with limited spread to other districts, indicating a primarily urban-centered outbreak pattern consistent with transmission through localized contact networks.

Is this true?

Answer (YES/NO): YES